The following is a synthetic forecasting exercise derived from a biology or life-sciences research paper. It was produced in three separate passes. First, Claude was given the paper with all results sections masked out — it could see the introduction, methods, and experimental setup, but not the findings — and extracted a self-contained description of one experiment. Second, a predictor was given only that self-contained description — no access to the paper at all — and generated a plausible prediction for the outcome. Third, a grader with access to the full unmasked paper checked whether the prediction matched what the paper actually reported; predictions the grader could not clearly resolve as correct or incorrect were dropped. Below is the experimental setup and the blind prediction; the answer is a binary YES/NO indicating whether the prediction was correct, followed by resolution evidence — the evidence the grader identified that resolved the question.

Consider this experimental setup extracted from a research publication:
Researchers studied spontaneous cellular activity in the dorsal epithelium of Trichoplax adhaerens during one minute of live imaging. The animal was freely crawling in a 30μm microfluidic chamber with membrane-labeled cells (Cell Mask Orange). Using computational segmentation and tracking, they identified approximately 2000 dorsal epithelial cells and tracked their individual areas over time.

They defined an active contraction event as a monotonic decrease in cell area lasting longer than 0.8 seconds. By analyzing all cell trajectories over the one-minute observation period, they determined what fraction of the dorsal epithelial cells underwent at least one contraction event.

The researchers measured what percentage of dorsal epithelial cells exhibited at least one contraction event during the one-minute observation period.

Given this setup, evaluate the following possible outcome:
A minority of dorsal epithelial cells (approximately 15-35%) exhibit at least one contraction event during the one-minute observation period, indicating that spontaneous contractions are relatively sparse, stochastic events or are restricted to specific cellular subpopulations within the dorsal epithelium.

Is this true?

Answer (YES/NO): NO